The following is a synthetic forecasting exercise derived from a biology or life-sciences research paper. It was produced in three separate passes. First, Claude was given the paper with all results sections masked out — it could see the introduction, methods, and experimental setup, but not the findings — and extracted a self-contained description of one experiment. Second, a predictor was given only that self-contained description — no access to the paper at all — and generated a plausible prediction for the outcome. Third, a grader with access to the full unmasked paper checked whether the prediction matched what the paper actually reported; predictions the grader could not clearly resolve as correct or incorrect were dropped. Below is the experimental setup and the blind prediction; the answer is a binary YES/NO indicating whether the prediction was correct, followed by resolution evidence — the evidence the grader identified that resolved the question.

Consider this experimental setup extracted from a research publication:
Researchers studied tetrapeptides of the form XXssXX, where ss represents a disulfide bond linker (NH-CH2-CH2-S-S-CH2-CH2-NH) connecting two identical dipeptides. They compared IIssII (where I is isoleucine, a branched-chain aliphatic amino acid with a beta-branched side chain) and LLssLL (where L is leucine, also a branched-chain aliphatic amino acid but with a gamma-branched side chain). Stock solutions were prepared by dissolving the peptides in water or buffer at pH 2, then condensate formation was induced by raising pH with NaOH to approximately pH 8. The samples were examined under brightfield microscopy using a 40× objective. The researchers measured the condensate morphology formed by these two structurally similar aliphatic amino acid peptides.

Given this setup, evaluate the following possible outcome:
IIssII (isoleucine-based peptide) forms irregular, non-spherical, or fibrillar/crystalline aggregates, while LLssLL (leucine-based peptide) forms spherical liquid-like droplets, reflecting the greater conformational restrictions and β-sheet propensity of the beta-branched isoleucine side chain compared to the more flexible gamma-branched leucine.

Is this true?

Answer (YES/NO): YES